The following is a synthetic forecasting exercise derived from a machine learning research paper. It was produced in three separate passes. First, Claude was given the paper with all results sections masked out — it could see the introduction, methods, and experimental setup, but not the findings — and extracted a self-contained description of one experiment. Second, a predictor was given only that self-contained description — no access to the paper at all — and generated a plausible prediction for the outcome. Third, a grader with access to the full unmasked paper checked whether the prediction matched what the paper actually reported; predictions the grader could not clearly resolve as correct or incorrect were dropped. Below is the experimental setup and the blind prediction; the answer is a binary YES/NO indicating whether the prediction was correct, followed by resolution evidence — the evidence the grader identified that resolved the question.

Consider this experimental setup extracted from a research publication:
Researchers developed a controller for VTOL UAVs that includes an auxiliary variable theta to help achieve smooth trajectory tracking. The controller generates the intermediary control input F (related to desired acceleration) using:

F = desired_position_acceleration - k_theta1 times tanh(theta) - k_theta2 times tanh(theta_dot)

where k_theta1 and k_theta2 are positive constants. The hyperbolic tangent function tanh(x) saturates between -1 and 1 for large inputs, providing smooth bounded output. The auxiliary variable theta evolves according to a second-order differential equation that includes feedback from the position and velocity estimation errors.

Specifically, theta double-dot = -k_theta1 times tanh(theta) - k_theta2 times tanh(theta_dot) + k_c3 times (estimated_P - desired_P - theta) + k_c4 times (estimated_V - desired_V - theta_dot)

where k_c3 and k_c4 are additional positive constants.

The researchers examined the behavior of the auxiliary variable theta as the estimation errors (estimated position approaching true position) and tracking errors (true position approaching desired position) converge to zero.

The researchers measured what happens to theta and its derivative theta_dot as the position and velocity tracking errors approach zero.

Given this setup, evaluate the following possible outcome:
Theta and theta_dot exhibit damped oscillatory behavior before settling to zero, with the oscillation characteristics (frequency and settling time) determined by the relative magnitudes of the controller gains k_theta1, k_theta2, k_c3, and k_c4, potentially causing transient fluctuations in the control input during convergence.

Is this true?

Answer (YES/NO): NO